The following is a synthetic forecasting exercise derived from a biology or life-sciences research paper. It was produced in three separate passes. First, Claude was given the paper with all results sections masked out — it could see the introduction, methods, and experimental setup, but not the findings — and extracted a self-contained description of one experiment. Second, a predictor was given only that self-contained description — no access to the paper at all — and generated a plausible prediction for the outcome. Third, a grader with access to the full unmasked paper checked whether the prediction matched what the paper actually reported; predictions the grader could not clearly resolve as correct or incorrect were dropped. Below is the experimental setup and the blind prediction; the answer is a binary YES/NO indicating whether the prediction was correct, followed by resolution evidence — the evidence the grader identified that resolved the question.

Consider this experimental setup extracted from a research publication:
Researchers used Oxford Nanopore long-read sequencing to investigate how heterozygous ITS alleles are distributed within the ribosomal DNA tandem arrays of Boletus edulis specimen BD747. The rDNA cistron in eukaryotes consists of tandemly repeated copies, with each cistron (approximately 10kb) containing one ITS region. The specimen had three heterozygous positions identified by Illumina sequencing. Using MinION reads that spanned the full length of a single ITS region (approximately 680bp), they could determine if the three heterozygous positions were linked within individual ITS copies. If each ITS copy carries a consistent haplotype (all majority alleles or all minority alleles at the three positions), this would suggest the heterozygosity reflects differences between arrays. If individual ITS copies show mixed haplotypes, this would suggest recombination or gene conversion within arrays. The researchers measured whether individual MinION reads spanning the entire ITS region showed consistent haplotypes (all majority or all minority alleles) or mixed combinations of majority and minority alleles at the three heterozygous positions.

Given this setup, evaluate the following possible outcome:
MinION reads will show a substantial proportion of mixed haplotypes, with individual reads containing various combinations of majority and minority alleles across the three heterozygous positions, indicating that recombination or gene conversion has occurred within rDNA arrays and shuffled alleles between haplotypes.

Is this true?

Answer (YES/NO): NO